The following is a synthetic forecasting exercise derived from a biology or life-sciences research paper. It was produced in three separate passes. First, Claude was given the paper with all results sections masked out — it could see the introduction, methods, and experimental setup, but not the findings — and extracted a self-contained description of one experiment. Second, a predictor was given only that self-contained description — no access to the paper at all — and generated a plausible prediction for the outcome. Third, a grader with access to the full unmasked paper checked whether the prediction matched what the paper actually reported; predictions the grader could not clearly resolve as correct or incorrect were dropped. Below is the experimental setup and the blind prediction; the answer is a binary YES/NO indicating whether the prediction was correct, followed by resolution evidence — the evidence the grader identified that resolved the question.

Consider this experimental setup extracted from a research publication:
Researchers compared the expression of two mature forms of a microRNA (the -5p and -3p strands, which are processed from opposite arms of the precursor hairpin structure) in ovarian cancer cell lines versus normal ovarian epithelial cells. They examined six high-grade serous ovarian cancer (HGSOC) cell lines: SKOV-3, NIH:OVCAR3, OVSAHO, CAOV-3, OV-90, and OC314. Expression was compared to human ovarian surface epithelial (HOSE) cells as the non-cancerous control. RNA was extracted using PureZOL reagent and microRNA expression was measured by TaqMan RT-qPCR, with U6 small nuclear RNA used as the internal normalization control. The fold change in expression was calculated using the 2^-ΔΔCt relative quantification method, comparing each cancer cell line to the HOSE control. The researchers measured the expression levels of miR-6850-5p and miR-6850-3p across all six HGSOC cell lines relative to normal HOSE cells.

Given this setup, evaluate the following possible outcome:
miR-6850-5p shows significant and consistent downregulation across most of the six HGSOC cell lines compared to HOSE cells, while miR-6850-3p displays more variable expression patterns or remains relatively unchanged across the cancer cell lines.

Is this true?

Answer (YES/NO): NO